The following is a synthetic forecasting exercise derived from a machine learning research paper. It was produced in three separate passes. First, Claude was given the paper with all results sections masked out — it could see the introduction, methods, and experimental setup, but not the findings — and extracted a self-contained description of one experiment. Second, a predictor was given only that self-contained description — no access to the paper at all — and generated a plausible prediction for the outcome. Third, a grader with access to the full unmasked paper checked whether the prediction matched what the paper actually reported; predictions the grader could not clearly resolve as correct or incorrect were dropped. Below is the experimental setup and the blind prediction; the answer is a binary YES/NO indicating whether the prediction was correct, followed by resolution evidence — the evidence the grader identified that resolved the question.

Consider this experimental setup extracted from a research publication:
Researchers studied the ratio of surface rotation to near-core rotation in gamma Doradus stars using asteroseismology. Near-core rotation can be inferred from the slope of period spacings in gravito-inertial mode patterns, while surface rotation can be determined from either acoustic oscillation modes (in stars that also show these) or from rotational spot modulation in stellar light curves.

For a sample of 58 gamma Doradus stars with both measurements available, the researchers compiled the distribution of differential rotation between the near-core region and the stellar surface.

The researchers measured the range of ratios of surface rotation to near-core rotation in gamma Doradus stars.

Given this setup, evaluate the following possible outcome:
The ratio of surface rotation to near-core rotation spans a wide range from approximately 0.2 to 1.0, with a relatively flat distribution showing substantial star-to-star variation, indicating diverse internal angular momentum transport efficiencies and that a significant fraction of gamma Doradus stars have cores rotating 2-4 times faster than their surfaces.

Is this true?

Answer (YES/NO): NO